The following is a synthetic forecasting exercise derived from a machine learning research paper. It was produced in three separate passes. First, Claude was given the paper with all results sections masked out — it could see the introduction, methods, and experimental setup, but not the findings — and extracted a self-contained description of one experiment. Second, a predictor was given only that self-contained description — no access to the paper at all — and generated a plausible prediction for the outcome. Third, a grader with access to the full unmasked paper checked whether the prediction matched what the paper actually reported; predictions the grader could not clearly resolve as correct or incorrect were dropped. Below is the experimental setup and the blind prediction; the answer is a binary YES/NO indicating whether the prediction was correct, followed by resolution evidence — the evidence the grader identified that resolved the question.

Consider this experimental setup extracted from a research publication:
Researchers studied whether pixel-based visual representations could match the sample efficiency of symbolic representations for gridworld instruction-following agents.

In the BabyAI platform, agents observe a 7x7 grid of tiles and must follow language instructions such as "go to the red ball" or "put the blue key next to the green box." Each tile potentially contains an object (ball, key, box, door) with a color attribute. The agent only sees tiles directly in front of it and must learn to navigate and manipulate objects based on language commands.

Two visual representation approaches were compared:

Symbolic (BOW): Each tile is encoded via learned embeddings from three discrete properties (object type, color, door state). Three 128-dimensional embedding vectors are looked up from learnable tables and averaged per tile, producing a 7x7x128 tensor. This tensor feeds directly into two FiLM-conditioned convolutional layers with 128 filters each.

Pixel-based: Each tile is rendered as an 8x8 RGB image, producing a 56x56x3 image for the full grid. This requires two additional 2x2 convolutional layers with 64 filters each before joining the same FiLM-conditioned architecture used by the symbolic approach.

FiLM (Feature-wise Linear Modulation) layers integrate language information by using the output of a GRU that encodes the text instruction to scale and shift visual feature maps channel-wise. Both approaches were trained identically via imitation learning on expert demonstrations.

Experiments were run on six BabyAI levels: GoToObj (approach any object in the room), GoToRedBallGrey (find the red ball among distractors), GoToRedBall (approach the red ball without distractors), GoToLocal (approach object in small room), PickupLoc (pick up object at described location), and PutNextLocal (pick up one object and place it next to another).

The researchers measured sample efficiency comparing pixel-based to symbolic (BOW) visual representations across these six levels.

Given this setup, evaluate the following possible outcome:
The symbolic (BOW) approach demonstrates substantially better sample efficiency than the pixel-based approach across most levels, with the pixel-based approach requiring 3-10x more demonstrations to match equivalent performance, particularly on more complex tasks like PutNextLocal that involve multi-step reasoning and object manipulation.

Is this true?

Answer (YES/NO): NO